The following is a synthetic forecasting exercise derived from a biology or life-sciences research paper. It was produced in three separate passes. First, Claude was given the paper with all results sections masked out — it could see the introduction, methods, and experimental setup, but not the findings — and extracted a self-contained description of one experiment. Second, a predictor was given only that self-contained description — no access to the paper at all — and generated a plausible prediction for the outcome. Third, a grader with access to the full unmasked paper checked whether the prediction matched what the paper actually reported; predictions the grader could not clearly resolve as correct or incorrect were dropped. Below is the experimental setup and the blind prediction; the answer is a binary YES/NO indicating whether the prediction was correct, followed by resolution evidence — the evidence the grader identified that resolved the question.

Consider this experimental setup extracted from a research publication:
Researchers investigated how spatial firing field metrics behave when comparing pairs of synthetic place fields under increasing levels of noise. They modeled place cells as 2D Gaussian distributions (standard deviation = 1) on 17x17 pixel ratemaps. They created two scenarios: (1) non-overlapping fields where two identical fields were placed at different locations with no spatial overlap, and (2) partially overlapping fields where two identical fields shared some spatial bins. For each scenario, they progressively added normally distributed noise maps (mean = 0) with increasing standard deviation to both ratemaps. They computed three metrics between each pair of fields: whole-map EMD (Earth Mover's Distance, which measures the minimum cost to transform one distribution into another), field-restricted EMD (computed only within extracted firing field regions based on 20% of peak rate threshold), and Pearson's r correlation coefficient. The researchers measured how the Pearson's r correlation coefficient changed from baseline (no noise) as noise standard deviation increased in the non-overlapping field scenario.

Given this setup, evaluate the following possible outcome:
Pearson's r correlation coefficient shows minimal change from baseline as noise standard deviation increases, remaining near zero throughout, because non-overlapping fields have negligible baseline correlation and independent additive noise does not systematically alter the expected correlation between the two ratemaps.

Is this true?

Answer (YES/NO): NO